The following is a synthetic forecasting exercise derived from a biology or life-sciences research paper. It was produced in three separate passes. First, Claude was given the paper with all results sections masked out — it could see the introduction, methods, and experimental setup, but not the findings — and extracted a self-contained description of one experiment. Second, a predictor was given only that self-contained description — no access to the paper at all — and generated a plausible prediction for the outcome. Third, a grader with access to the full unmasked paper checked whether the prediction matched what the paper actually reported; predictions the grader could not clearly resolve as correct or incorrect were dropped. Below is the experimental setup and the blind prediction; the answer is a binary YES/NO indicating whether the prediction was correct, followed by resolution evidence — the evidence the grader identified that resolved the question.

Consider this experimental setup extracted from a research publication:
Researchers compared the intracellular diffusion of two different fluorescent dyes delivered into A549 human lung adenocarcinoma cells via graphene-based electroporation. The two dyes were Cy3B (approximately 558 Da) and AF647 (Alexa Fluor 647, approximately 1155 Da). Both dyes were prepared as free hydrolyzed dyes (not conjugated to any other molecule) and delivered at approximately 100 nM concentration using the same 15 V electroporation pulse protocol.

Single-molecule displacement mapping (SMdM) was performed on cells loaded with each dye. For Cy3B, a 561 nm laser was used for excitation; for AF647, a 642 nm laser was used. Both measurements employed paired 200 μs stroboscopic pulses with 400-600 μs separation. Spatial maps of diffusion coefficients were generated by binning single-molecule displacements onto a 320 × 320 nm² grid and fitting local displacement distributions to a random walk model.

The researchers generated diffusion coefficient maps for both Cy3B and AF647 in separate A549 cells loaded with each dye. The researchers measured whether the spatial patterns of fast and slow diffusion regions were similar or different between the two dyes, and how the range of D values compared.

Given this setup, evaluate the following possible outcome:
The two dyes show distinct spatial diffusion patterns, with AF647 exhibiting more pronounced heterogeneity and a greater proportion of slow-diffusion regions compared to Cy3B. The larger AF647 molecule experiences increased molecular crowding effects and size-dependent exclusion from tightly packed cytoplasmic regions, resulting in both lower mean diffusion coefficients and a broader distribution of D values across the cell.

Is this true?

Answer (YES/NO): NO